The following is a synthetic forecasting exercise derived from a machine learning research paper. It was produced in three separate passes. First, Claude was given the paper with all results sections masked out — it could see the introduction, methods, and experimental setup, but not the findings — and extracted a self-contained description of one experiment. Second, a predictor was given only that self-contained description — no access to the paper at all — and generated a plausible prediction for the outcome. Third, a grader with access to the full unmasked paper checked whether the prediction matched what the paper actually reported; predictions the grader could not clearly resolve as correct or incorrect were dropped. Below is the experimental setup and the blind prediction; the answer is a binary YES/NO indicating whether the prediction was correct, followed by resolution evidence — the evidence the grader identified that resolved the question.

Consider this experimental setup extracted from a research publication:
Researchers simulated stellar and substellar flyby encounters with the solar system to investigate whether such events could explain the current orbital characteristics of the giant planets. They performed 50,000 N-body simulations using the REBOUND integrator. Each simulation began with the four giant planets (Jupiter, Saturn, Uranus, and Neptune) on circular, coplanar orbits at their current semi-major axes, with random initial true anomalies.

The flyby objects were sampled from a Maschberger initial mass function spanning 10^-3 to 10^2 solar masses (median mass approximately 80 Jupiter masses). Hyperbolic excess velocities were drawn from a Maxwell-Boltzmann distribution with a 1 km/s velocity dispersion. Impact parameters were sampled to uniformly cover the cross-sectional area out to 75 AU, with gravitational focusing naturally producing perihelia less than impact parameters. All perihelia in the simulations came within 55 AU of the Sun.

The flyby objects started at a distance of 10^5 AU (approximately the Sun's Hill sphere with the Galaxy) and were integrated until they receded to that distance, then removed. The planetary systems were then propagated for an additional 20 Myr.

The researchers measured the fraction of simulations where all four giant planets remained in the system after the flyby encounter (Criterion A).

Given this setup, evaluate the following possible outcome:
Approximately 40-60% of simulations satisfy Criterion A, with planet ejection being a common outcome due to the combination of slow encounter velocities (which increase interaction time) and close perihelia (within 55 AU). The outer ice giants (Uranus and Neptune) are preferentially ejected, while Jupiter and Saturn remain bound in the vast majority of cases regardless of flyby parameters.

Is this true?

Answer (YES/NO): YES